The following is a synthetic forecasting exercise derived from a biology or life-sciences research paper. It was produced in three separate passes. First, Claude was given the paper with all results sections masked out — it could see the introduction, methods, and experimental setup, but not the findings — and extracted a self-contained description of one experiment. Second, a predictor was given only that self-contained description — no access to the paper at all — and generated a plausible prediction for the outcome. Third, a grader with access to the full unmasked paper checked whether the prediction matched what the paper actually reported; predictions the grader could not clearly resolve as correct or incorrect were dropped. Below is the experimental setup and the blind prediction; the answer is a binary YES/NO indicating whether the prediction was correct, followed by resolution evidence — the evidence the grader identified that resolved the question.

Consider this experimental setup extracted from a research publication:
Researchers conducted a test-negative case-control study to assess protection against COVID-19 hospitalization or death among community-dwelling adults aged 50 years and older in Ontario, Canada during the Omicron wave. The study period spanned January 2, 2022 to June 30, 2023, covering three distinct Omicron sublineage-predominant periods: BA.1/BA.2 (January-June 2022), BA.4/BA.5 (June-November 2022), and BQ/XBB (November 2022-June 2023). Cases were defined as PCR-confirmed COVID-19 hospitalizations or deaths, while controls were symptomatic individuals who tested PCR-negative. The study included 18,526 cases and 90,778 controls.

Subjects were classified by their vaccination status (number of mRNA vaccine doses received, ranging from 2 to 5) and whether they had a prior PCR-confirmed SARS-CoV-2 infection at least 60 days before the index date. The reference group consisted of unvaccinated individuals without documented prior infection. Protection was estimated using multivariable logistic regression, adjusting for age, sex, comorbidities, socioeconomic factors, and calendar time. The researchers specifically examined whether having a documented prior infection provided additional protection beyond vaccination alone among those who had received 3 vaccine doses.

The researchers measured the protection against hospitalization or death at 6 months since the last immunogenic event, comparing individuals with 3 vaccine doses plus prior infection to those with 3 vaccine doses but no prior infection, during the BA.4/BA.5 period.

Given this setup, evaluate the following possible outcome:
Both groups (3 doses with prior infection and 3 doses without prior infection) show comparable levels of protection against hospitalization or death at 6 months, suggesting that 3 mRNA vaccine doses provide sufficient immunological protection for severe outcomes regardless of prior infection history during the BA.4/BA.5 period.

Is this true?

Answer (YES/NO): NO